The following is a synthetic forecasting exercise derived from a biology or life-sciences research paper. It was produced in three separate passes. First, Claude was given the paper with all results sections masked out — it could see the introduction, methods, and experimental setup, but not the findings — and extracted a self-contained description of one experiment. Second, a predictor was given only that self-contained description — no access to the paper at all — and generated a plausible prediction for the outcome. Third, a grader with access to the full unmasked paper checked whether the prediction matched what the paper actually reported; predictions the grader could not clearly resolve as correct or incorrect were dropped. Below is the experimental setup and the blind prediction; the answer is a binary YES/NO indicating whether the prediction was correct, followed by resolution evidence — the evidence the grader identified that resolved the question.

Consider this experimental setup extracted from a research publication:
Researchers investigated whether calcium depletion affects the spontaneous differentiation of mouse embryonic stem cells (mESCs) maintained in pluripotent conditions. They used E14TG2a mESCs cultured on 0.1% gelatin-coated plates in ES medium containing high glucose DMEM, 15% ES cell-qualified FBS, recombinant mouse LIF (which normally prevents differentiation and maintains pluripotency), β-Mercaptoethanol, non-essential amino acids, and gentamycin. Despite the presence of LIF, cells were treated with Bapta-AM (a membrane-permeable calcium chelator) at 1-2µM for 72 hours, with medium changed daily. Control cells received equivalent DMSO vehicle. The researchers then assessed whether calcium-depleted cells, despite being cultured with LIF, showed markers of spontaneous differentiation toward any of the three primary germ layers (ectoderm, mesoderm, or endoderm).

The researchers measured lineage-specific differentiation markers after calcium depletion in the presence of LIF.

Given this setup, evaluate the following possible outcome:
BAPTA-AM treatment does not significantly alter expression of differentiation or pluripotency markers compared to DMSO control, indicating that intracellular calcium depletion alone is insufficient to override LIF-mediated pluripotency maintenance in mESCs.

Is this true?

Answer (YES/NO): NO